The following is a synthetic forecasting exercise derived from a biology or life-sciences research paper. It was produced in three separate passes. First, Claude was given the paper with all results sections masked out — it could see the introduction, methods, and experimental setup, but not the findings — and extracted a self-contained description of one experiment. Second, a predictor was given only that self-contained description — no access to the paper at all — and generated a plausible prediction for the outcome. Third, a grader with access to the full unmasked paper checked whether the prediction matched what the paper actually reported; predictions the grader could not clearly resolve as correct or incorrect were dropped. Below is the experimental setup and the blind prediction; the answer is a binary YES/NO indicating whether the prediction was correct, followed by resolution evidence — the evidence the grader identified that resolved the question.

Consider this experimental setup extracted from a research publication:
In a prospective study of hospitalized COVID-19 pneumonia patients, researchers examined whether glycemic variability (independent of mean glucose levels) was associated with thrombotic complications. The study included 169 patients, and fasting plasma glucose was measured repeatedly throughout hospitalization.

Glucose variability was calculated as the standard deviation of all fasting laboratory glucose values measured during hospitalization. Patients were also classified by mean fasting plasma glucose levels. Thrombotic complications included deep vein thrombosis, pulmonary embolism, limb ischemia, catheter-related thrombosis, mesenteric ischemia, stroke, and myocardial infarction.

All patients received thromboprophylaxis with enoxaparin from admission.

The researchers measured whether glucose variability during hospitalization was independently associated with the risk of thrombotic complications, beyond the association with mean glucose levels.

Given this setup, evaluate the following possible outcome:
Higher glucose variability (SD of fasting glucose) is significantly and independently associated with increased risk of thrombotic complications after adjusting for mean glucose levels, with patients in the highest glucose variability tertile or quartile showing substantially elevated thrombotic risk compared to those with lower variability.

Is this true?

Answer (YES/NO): NO